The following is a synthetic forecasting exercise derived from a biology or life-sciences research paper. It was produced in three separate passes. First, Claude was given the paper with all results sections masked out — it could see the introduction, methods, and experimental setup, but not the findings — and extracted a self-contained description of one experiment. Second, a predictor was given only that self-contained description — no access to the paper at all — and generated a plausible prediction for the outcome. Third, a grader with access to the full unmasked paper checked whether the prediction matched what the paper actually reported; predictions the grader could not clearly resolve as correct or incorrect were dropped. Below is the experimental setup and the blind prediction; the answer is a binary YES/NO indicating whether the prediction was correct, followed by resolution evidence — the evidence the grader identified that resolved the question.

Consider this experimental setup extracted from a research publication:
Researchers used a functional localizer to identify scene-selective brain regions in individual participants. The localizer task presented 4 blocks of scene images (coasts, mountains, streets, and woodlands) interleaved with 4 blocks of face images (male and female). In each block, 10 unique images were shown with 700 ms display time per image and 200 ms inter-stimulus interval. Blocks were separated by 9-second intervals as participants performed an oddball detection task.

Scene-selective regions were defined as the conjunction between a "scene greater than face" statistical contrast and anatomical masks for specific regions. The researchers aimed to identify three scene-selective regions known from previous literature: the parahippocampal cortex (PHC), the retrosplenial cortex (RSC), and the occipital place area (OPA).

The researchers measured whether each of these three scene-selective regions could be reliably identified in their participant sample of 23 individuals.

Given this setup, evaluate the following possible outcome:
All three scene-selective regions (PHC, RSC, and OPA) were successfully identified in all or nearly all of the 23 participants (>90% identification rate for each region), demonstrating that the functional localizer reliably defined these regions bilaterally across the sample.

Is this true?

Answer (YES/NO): NO